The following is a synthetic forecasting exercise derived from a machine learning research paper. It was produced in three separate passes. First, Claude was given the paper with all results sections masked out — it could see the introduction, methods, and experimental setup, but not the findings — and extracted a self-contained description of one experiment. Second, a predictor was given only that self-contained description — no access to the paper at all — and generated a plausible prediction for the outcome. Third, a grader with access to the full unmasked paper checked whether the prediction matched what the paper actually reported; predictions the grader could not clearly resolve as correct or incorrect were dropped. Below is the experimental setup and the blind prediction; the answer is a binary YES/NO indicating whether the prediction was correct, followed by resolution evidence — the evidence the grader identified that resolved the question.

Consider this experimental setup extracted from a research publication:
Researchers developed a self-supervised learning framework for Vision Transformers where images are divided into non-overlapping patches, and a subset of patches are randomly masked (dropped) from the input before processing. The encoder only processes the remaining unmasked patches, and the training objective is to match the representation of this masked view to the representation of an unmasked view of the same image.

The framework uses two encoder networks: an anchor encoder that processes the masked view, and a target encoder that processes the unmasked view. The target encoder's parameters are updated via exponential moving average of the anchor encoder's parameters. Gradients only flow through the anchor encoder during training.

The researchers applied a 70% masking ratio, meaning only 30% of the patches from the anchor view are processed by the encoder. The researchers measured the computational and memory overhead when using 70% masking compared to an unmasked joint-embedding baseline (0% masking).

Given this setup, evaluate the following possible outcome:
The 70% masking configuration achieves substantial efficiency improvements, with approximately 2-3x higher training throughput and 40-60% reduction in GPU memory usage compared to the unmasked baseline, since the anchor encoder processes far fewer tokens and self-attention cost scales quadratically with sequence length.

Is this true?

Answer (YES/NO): NO